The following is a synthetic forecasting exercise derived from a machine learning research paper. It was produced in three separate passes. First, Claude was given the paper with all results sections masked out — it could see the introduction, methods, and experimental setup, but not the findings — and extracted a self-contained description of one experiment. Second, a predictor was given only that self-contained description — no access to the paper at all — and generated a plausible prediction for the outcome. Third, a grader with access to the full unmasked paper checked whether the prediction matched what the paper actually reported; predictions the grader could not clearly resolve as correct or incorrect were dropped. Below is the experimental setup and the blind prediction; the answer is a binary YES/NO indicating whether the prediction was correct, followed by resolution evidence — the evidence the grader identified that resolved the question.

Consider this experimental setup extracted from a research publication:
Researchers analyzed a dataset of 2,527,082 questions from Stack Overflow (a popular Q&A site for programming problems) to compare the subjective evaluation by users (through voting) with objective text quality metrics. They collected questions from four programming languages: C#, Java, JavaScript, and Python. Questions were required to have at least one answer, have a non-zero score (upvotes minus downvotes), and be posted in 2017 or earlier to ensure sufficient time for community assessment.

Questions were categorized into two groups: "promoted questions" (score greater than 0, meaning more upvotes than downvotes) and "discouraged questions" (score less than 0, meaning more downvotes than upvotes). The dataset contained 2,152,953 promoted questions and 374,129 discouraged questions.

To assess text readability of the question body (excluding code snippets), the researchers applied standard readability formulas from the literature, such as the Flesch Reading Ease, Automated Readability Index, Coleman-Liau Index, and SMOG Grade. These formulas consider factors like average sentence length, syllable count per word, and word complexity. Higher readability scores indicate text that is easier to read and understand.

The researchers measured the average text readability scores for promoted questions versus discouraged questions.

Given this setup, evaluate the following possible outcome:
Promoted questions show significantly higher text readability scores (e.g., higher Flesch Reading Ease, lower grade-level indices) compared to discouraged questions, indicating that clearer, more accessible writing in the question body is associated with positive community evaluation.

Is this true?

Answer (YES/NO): NO